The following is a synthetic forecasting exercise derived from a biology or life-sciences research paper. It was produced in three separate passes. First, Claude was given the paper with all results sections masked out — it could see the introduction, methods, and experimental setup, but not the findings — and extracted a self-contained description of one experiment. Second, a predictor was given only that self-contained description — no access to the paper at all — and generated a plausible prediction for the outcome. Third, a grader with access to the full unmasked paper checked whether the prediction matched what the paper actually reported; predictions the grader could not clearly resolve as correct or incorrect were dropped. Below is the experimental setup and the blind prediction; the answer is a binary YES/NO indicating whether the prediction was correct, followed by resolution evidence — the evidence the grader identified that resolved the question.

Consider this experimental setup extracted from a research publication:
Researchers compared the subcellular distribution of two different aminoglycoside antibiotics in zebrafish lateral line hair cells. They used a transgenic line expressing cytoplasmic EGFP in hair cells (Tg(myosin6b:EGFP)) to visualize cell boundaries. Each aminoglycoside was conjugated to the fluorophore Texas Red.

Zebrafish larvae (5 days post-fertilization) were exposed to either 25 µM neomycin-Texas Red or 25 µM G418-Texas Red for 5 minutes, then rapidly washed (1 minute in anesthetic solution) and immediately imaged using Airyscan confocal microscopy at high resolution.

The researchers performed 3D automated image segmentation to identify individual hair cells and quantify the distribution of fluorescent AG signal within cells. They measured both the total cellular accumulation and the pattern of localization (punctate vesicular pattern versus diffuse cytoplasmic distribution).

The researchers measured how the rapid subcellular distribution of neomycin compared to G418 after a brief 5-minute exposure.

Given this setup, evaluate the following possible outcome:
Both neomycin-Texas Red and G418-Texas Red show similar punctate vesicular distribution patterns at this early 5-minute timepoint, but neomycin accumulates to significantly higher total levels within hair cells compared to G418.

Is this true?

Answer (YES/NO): NO